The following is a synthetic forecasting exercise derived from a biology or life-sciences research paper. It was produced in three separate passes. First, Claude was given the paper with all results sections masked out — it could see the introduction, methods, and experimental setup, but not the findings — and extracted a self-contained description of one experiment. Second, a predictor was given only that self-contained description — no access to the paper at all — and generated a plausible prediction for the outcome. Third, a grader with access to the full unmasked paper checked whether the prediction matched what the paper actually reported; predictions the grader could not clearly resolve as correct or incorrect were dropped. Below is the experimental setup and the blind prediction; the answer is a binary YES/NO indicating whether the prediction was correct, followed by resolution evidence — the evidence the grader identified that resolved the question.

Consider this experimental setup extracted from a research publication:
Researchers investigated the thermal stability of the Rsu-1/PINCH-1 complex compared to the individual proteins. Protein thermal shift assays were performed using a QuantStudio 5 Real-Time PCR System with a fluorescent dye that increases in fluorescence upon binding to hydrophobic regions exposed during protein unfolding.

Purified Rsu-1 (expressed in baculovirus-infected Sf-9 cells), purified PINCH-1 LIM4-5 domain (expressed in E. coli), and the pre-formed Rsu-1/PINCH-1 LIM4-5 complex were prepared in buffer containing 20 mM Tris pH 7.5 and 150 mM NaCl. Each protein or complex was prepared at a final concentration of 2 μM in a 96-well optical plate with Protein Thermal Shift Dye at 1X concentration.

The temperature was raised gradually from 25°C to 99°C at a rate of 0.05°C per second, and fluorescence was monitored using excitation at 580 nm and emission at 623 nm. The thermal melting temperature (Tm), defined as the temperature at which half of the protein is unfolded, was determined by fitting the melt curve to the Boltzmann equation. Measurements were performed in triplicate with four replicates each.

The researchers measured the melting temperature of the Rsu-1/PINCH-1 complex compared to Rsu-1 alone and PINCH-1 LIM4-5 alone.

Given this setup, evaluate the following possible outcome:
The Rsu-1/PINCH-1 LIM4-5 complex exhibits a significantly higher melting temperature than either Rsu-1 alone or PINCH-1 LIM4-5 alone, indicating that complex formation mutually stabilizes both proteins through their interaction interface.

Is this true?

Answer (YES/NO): NO